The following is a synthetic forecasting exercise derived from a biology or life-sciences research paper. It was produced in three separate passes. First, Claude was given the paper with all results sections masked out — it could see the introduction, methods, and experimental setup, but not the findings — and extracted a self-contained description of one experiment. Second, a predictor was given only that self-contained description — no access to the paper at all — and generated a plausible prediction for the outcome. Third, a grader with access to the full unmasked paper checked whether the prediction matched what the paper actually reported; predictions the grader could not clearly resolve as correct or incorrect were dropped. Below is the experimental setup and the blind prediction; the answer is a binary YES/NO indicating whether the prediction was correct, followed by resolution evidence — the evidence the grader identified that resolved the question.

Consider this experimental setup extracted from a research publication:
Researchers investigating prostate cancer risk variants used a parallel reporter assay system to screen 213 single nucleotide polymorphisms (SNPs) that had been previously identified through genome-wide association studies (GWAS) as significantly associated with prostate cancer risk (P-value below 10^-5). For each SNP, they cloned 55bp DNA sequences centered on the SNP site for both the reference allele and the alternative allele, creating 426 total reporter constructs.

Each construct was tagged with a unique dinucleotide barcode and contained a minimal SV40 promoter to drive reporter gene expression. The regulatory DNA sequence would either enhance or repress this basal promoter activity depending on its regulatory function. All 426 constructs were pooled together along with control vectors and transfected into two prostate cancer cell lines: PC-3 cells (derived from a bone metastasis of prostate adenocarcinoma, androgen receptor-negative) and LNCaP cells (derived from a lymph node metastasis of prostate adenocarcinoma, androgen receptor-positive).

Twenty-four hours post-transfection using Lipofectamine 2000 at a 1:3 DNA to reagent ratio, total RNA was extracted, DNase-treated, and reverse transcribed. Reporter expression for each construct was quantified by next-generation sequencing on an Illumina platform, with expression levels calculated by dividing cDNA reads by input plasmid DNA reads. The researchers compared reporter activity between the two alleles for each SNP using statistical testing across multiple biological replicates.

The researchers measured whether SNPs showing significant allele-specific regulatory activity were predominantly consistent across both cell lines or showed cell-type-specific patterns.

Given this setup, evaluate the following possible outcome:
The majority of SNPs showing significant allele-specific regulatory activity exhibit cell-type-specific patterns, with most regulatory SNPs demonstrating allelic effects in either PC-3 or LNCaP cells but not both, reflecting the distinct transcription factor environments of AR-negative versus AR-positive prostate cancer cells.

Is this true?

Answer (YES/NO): YES